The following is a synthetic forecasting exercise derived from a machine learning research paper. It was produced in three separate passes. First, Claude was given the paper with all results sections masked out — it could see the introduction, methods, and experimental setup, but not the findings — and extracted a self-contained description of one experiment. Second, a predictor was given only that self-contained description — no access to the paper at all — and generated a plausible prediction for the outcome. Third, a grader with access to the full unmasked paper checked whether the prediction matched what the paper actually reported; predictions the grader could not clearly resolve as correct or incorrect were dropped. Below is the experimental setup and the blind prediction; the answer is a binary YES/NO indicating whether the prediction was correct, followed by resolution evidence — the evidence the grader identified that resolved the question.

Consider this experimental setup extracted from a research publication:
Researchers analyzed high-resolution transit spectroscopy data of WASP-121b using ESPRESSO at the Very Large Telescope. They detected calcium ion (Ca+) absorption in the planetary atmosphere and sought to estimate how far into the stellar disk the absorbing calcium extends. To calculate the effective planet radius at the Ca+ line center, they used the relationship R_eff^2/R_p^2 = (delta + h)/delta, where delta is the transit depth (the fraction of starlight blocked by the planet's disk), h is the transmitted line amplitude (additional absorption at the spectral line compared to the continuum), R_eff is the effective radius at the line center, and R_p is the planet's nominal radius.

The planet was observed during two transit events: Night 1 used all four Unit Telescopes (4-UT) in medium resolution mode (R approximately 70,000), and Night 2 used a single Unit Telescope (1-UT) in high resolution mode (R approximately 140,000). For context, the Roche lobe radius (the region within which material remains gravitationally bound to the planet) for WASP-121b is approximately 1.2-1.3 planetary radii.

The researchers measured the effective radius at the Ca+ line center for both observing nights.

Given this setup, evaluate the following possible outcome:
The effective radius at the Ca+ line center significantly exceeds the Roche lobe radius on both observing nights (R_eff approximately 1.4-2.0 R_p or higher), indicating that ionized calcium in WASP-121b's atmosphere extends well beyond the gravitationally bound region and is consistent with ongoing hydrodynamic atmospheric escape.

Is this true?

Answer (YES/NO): YES